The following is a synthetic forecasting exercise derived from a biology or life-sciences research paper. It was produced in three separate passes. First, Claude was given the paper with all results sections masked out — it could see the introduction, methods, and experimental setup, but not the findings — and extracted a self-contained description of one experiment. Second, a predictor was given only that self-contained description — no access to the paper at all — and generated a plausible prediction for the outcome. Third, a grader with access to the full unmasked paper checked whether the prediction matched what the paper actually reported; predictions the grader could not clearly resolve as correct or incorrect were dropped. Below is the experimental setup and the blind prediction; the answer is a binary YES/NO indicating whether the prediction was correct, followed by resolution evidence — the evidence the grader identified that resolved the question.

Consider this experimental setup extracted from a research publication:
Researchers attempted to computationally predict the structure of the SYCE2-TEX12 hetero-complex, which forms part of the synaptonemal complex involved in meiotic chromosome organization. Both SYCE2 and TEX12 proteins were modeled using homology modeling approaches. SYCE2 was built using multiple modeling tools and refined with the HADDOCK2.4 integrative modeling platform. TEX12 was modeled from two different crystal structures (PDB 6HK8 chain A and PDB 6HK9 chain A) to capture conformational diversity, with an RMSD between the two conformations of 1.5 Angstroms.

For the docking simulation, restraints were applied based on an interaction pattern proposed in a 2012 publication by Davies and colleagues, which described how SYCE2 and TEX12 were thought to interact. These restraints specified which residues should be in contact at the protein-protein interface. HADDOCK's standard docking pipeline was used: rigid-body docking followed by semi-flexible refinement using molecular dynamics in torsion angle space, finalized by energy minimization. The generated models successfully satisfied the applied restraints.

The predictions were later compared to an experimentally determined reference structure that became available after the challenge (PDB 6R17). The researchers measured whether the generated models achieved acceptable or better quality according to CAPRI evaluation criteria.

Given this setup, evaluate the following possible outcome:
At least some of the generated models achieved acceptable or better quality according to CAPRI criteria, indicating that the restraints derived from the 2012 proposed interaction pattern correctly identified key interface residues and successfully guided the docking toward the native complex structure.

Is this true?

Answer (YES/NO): NO